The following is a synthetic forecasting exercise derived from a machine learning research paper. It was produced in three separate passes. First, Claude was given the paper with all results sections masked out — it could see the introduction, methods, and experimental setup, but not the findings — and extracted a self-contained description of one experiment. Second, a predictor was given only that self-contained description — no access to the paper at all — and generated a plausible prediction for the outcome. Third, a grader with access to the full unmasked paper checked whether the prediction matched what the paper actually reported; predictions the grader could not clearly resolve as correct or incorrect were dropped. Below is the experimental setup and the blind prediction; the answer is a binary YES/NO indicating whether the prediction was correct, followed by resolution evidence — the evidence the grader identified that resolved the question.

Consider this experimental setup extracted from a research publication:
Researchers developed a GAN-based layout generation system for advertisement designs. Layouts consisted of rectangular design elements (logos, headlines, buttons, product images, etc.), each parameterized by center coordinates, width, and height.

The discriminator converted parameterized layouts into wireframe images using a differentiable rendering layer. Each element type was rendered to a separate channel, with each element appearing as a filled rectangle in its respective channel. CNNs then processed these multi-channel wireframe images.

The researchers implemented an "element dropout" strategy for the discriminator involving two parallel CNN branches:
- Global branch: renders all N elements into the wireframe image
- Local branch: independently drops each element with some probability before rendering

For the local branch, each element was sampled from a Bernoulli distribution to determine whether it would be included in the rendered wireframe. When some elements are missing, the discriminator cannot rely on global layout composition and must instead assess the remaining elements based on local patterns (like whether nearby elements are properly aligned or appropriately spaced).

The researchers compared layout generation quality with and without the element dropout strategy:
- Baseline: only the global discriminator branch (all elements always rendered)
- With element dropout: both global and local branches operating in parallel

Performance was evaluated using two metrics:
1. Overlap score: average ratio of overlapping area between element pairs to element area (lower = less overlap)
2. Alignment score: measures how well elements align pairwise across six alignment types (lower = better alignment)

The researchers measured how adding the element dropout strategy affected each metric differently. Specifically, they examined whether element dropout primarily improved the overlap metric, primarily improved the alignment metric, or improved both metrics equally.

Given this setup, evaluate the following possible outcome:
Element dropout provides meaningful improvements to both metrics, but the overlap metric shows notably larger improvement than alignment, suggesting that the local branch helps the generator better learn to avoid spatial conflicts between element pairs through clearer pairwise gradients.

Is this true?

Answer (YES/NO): YES